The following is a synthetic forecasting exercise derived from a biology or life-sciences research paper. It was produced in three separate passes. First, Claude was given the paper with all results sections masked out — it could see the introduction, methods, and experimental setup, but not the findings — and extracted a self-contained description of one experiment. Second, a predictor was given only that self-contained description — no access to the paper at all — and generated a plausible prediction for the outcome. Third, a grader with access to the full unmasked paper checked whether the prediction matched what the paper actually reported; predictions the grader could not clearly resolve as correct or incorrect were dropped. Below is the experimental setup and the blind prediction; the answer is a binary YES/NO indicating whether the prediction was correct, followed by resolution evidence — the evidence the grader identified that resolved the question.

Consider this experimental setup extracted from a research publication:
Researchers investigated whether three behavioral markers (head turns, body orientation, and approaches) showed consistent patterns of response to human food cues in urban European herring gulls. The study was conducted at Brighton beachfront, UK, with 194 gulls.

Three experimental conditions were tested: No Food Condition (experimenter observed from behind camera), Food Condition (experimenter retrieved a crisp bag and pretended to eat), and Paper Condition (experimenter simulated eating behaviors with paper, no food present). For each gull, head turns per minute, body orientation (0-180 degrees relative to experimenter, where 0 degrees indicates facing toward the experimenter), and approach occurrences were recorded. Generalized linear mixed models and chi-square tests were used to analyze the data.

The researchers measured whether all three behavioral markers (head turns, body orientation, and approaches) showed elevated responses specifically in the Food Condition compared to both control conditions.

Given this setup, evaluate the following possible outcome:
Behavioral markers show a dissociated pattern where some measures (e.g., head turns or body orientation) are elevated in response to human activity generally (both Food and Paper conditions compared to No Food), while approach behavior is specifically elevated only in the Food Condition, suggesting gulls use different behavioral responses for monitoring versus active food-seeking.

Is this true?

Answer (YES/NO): NO